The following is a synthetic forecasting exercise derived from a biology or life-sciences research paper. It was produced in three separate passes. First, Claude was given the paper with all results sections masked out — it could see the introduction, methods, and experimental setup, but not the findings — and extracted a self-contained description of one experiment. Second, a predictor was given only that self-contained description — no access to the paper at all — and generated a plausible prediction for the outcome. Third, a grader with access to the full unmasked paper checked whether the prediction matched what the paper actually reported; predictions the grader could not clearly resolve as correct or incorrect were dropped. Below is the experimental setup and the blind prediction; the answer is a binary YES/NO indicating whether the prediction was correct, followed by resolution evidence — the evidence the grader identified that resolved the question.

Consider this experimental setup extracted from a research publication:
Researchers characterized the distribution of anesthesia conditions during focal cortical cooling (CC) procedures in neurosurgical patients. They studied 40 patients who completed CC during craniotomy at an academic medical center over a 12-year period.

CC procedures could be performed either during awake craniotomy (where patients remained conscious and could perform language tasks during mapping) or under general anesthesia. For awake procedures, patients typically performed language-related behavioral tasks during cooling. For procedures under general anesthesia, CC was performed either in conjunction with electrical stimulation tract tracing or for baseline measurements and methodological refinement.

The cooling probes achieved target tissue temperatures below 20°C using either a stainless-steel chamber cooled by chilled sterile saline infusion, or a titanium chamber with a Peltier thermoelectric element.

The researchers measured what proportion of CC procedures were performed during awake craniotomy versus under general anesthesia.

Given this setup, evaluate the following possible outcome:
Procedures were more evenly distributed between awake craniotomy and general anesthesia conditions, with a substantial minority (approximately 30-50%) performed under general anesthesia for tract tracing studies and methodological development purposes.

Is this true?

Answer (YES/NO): NO